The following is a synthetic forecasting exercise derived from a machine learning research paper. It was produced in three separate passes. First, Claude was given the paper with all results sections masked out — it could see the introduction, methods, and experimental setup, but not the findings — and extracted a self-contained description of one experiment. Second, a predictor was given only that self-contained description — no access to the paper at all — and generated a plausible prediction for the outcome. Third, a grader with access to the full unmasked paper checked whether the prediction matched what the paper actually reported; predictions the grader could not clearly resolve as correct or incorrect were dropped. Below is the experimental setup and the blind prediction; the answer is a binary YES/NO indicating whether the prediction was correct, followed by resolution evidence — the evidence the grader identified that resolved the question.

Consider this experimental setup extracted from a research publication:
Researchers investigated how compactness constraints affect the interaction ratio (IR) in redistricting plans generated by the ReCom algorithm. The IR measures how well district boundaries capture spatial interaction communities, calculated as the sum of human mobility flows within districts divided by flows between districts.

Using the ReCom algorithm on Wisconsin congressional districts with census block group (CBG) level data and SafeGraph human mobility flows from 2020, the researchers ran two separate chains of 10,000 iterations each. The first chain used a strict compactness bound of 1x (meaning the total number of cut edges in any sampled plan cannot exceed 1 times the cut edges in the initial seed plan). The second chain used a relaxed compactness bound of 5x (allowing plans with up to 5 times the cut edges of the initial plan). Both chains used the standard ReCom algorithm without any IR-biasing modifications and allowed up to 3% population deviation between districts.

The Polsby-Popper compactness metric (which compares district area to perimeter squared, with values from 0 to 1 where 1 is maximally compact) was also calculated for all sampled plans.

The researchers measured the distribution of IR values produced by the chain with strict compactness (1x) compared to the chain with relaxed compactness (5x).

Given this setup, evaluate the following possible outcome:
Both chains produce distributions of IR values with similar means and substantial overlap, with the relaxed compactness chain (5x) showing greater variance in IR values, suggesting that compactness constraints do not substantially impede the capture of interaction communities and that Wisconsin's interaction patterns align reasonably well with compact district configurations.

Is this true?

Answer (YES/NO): NO